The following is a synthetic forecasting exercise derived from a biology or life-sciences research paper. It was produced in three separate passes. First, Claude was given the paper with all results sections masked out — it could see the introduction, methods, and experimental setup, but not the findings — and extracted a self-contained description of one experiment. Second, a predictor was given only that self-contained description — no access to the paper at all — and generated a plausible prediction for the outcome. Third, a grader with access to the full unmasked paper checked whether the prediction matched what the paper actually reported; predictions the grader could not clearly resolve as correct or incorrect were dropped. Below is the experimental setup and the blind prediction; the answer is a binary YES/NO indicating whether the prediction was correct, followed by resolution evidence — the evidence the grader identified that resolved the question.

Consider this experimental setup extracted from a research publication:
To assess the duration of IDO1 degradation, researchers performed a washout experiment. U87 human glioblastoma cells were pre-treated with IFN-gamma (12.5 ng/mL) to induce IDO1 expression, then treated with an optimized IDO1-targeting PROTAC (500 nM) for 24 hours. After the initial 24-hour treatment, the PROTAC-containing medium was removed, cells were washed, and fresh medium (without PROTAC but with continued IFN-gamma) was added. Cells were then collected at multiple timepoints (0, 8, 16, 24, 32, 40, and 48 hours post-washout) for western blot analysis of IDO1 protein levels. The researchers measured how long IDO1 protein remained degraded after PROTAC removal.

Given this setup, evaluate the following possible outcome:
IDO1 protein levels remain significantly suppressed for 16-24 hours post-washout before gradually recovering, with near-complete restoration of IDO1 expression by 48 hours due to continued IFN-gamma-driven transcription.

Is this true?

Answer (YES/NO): NO